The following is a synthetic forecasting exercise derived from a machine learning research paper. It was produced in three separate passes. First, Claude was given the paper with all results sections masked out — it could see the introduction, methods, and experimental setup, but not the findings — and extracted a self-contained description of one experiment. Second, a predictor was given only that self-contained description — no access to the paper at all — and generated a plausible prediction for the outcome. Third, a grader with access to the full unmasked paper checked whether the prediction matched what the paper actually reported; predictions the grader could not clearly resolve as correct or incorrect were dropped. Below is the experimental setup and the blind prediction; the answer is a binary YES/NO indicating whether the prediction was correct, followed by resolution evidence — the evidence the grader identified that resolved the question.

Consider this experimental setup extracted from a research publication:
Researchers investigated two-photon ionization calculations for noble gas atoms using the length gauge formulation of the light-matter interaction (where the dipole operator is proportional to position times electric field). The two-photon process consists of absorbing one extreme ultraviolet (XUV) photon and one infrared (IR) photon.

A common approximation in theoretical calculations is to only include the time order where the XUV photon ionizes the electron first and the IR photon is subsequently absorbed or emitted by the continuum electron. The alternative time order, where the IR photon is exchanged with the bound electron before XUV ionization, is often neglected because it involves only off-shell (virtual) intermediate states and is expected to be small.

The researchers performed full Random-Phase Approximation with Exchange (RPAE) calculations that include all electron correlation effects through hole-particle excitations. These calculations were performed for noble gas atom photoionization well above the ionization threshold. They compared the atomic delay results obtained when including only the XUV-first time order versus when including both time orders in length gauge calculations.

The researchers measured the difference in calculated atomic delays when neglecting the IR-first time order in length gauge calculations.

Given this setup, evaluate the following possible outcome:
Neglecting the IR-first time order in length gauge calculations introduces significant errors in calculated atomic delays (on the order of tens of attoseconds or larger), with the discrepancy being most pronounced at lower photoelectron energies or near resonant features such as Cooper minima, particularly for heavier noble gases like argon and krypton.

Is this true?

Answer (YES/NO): NO